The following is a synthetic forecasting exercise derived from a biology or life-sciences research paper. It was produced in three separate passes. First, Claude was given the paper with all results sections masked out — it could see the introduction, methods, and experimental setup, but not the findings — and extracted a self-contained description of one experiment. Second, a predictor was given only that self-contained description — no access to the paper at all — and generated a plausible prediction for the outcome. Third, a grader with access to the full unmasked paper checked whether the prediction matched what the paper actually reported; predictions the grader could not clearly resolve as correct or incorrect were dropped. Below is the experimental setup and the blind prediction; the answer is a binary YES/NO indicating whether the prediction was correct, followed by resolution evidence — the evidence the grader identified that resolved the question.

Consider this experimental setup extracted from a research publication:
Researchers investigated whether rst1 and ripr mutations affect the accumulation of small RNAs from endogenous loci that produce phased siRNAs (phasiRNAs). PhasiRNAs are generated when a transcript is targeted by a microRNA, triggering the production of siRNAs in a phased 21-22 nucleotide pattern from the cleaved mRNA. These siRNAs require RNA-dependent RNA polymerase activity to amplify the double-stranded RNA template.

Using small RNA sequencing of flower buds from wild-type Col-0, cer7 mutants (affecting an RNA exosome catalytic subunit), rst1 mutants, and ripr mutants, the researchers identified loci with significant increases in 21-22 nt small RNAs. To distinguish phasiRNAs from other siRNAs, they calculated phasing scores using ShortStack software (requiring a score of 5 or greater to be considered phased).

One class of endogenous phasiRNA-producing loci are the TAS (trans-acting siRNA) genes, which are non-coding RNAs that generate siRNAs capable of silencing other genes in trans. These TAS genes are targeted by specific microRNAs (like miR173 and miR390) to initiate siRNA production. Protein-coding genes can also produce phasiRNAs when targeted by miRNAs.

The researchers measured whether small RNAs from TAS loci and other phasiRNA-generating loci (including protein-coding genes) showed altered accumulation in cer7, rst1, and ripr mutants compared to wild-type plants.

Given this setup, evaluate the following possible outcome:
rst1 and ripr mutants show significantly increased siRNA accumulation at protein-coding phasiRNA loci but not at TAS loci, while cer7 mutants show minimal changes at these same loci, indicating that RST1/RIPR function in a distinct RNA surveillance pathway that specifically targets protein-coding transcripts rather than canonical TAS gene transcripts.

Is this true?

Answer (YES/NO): NO